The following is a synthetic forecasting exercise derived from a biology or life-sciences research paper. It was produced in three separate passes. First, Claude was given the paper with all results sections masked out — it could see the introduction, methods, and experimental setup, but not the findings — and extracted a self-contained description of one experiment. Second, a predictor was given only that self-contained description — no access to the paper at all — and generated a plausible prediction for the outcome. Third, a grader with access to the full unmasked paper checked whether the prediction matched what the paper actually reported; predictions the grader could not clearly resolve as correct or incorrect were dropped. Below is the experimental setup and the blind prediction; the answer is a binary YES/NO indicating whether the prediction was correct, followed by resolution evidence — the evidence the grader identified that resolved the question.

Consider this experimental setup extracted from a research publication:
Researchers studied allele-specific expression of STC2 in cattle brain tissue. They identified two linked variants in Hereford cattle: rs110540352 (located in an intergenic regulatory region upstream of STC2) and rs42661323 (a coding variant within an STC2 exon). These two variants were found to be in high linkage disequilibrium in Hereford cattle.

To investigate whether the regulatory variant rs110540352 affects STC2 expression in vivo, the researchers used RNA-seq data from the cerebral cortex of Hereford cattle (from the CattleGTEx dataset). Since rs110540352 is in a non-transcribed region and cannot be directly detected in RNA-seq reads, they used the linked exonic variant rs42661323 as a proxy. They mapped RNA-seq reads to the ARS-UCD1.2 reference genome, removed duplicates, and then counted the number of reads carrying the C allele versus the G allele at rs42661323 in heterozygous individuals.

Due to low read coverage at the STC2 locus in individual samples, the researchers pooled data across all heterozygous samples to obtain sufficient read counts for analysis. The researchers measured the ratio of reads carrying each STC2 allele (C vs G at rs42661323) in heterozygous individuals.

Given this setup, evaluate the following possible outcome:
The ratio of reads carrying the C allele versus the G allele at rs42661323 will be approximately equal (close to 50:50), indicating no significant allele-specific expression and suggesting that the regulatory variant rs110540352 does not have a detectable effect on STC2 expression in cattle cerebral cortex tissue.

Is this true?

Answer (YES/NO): NO